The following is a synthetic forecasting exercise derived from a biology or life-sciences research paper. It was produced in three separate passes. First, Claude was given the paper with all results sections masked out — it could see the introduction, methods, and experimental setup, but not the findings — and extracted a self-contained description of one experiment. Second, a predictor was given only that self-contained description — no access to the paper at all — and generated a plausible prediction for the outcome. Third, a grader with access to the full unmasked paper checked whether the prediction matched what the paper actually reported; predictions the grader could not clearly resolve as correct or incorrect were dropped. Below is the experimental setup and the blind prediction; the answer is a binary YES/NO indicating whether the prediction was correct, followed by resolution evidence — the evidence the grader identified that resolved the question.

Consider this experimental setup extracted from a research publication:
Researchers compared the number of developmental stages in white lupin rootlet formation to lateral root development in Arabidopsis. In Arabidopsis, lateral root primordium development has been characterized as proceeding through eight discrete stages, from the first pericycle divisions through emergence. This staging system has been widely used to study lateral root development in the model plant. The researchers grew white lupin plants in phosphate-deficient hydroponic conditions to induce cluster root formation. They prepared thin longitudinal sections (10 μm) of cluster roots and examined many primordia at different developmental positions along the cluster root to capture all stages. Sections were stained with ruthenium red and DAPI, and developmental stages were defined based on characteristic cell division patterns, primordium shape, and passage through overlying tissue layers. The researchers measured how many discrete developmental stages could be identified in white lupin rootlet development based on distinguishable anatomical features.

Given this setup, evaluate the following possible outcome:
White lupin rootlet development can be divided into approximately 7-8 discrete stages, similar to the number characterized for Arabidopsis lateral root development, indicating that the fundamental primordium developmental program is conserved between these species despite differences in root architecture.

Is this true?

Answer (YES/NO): YES